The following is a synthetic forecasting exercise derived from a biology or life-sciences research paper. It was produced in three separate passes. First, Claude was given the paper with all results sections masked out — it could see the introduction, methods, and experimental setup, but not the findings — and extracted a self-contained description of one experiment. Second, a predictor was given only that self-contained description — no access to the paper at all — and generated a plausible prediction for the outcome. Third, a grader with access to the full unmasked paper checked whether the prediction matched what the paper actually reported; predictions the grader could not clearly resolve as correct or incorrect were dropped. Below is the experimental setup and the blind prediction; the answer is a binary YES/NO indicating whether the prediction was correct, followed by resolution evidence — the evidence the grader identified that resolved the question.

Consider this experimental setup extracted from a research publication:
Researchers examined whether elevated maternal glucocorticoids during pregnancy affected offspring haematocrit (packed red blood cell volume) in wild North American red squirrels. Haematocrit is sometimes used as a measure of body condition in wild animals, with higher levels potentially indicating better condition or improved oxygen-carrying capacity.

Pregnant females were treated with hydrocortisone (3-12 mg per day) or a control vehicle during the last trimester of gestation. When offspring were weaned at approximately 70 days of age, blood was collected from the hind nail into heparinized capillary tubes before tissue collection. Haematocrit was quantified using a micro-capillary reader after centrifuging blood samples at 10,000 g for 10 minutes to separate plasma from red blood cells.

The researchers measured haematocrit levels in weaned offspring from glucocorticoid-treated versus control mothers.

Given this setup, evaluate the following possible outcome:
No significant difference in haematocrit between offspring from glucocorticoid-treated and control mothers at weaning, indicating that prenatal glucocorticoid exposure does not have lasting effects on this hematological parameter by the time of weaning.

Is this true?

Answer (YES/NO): YES